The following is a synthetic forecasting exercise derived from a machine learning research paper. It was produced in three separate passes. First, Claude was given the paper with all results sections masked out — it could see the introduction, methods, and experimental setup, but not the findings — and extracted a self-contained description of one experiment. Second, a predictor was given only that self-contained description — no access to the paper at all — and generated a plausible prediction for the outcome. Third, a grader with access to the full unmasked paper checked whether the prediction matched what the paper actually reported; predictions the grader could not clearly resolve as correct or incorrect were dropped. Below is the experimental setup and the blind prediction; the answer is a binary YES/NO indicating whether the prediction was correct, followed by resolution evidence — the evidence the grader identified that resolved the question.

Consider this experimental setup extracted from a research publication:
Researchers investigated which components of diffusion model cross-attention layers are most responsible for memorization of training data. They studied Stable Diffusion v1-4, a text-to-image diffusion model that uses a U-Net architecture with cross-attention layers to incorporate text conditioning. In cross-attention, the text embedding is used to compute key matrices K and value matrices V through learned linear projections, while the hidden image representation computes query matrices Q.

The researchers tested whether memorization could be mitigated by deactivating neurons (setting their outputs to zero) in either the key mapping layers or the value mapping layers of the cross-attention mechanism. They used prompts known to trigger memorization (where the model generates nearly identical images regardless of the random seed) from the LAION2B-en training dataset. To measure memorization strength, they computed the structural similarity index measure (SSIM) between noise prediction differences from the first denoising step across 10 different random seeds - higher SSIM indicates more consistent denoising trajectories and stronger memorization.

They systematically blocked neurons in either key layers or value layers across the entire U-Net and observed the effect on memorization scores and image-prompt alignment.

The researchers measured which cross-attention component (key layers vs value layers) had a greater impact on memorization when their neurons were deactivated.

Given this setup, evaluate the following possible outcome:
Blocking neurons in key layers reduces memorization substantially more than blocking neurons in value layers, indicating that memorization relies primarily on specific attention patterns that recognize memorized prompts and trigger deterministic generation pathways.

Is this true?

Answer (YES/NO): NO